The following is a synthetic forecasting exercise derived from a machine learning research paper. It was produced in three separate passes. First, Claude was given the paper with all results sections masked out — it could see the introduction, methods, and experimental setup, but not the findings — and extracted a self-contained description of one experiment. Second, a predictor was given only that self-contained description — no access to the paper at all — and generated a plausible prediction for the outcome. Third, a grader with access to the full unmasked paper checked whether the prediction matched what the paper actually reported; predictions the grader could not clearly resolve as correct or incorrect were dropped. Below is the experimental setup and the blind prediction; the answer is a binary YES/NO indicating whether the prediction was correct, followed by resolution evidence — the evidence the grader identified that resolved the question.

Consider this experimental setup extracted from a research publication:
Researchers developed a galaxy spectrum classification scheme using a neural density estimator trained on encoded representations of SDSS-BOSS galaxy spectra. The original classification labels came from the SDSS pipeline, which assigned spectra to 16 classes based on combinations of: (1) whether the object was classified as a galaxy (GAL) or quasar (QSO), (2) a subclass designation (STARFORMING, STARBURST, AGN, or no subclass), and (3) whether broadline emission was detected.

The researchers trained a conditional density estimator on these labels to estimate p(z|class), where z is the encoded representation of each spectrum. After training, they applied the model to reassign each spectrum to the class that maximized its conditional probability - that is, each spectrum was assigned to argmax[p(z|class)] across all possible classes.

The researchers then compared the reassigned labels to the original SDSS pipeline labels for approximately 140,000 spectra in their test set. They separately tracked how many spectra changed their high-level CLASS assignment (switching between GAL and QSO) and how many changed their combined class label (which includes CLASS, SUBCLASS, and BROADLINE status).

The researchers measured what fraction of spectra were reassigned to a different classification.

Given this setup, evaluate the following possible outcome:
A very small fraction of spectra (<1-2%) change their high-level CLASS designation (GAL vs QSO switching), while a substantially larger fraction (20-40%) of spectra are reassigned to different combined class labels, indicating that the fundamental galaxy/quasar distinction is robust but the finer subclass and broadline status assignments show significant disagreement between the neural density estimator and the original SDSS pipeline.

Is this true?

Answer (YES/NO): YES